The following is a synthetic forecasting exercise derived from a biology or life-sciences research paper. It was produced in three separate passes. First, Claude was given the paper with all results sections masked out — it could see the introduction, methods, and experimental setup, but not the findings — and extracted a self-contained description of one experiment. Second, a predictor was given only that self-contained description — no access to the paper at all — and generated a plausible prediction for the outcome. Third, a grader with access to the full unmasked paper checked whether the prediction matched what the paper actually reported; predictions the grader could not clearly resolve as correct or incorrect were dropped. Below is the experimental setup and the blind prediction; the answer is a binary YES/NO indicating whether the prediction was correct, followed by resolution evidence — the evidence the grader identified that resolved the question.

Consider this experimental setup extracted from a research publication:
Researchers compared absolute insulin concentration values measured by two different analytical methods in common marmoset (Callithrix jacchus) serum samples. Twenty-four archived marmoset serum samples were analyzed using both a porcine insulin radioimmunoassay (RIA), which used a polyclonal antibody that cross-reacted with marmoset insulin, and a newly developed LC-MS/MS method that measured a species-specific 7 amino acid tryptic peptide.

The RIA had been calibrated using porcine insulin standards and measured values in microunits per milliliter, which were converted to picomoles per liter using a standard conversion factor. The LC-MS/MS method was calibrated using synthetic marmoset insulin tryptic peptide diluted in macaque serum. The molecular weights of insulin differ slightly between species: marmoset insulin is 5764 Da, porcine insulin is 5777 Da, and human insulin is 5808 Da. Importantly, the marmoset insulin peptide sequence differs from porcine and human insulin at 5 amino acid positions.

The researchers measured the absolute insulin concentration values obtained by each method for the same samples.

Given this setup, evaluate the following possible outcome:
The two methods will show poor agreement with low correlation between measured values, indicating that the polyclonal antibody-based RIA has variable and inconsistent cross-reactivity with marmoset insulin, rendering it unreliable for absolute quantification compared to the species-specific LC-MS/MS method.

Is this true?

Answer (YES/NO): NO